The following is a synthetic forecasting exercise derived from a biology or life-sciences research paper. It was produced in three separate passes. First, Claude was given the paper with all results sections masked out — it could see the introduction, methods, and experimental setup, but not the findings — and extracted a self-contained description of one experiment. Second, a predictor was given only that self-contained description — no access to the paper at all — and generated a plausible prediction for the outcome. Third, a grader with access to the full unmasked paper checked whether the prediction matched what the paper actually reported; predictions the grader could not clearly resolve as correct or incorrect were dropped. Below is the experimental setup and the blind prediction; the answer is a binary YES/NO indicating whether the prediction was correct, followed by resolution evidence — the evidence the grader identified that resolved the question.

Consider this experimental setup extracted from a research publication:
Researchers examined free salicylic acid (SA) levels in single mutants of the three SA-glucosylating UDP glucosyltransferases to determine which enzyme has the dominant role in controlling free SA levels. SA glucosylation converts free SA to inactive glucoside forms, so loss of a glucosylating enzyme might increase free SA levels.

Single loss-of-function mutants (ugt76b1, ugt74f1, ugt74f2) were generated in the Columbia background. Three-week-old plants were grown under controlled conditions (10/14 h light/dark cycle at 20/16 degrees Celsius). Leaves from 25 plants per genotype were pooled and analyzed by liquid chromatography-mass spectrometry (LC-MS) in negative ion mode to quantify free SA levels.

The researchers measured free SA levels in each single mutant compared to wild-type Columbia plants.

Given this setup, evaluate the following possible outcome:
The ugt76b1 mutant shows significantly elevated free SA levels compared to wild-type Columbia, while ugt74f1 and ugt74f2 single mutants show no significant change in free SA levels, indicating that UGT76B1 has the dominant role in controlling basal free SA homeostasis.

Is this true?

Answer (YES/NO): YES